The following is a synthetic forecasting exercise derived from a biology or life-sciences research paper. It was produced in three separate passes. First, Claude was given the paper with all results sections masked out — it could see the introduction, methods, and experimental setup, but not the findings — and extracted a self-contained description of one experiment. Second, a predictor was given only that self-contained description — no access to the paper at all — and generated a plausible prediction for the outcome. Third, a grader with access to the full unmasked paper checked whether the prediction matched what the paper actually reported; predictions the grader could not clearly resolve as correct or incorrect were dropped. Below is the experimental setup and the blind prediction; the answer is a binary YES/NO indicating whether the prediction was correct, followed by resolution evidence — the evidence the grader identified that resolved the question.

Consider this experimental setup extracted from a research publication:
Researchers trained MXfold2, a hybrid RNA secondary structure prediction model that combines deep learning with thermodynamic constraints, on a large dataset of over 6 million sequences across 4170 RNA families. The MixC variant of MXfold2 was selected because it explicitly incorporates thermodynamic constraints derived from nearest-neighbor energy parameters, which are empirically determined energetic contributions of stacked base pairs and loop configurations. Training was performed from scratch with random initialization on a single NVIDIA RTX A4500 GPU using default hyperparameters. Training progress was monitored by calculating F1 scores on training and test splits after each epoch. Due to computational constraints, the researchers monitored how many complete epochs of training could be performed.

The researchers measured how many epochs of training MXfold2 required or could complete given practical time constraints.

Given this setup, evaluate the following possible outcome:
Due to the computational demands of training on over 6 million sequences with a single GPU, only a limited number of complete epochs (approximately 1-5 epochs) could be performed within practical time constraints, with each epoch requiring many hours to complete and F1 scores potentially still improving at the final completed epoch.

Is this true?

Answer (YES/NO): YES